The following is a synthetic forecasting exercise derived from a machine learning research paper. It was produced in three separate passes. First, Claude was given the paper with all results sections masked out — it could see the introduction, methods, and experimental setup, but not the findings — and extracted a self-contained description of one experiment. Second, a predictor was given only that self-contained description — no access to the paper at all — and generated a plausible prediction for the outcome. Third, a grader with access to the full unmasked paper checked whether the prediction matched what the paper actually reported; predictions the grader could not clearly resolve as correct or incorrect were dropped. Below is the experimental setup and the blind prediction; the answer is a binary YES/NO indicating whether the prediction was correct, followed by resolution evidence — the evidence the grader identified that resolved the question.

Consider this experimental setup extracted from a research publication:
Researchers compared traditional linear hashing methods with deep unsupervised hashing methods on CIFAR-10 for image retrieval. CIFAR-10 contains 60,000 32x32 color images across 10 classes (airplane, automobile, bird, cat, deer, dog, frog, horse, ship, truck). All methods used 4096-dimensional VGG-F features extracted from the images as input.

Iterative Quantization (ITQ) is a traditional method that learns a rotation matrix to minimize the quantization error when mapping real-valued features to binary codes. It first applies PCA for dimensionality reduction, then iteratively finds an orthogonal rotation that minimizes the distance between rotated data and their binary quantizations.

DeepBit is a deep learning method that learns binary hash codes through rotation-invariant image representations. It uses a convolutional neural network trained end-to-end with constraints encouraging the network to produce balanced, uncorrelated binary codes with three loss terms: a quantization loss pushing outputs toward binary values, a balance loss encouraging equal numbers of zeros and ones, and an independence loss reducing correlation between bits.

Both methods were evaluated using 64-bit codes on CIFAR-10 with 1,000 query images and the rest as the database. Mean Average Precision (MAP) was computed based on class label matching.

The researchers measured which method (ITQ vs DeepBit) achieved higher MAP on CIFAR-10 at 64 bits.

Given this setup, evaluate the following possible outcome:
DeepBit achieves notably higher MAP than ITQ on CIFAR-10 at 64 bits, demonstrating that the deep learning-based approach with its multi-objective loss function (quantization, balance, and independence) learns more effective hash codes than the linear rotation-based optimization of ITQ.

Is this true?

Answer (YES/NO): NO